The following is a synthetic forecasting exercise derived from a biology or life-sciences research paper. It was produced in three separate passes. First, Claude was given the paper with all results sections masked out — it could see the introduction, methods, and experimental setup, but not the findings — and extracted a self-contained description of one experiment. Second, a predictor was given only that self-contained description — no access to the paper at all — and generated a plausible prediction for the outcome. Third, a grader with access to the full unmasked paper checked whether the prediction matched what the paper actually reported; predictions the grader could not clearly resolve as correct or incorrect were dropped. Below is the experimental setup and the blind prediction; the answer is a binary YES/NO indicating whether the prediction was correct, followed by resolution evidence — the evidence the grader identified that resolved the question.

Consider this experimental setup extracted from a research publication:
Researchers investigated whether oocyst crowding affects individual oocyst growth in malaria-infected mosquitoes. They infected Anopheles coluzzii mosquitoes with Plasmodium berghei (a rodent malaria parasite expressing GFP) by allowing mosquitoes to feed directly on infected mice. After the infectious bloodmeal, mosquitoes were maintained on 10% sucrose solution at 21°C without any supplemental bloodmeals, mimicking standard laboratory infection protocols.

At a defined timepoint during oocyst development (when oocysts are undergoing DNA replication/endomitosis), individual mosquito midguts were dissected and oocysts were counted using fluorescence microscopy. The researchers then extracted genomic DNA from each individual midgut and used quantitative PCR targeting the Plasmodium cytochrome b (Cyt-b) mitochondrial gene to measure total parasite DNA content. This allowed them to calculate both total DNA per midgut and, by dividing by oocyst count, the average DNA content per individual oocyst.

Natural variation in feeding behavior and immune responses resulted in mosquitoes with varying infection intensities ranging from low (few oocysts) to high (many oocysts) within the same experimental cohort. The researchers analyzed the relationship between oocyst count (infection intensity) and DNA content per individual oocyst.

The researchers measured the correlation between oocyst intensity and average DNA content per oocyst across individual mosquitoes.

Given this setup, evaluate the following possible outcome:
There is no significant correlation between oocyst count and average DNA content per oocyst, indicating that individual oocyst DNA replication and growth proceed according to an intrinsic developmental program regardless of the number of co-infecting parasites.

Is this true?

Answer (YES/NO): NO